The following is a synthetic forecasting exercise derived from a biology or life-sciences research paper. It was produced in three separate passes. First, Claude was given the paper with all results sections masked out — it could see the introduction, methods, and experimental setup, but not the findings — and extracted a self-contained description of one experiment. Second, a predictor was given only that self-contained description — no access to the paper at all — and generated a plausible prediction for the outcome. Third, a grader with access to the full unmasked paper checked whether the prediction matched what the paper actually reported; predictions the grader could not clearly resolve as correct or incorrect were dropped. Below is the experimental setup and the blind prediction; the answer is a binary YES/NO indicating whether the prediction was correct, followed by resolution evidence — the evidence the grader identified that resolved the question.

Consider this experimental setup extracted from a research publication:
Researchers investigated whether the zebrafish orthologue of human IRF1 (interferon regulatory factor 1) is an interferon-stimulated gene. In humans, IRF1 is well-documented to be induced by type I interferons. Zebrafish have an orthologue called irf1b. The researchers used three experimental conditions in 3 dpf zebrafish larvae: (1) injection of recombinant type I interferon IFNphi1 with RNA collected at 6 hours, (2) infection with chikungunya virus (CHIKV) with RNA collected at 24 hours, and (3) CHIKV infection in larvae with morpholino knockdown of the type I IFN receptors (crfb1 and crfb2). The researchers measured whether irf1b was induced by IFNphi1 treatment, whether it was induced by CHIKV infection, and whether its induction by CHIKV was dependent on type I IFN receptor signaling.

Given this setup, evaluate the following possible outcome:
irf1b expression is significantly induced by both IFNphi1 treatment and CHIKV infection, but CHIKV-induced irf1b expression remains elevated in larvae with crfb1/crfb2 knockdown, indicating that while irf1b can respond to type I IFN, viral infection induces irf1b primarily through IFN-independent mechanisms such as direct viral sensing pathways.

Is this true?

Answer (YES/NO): NO